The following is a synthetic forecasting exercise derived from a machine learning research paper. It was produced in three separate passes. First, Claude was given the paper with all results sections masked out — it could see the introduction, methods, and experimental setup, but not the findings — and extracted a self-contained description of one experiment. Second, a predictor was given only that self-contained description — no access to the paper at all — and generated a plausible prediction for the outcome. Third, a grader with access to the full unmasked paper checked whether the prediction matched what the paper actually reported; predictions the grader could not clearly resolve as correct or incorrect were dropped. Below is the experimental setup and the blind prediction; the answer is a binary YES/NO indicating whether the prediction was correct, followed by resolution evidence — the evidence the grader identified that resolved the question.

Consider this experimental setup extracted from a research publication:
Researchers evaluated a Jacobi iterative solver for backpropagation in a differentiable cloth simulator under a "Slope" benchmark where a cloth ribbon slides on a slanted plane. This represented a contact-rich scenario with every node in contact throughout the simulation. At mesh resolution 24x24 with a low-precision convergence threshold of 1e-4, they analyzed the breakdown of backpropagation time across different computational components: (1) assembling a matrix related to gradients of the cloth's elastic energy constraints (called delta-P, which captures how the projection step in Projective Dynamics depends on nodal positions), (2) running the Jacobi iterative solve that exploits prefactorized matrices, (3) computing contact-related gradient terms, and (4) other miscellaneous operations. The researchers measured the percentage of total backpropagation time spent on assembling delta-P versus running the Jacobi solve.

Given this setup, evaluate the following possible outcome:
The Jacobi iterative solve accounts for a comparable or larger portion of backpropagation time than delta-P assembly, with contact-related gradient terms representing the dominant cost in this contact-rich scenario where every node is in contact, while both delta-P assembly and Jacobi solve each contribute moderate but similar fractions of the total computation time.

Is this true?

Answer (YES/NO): NO